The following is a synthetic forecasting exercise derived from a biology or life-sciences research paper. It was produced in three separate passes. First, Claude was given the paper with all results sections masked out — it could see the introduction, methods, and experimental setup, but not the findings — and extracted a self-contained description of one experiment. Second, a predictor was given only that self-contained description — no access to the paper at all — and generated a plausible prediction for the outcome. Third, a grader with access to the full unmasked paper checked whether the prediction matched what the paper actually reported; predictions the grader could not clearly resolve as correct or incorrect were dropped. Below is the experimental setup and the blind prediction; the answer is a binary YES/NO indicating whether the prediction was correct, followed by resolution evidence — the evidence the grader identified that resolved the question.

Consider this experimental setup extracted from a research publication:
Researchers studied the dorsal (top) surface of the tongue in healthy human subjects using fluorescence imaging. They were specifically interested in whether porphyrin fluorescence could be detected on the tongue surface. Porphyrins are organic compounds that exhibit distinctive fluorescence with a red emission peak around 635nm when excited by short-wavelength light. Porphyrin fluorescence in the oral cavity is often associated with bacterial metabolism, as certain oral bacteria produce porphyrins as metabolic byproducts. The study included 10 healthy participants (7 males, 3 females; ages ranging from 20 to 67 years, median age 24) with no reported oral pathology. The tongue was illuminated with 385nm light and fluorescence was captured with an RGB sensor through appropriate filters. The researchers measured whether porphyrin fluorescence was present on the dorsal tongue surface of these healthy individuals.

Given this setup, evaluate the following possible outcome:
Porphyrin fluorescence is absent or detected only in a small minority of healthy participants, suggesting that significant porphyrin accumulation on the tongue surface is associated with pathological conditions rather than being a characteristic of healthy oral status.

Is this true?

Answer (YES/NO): NO